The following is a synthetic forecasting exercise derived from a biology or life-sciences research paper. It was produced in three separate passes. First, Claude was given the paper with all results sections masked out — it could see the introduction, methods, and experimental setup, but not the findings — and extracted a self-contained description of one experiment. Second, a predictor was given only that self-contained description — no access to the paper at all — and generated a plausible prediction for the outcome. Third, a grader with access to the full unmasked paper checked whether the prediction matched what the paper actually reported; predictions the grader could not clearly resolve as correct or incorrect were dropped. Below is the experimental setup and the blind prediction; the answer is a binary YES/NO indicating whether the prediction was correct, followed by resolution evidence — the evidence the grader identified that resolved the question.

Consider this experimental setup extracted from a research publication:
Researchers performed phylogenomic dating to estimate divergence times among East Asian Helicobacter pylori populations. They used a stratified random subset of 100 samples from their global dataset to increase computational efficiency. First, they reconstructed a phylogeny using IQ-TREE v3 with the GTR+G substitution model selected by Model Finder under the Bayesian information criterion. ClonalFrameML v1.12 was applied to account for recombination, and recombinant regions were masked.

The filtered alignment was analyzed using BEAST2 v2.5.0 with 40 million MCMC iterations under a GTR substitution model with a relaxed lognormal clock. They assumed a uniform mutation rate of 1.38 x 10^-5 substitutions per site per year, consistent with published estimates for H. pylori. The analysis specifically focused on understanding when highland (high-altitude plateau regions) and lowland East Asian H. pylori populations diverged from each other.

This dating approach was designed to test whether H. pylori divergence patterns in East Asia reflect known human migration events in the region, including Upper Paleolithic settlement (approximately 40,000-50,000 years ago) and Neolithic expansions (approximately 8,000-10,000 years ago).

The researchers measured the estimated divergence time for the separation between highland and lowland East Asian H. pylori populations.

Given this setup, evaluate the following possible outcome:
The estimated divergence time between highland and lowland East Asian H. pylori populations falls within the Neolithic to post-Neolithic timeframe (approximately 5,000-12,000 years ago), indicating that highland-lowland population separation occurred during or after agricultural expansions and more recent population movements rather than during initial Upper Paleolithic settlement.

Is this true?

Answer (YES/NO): NO